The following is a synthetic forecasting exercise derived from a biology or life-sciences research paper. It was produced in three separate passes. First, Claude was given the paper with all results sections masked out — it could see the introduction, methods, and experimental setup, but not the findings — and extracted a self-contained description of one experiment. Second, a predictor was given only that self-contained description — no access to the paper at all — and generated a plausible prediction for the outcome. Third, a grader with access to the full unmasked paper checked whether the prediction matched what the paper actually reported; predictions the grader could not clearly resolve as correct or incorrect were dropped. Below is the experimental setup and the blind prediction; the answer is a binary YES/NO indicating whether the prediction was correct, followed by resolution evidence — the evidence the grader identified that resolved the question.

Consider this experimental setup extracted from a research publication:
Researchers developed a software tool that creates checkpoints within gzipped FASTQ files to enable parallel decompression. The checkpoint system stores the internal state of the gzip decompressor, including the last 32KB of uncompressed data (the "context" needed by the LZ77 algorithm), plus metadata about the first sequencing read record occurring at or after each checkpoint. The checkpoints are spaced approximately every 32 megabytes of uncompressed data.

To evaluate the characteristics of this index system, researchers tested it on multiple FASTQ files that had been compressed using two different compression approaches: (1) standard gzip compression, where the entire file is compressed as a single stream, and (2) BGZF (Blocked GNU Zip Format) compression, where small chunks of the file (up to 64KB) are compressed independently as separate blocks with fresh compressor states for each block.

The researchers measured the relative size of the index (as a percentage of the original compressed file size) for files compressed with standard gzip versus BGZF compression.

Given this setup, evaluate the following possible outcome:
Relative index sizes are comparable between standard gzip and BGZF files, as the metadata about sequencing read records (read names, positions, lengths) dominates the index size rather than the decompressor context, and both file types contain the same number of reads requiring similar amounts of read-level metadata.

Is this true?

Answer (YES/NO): NO